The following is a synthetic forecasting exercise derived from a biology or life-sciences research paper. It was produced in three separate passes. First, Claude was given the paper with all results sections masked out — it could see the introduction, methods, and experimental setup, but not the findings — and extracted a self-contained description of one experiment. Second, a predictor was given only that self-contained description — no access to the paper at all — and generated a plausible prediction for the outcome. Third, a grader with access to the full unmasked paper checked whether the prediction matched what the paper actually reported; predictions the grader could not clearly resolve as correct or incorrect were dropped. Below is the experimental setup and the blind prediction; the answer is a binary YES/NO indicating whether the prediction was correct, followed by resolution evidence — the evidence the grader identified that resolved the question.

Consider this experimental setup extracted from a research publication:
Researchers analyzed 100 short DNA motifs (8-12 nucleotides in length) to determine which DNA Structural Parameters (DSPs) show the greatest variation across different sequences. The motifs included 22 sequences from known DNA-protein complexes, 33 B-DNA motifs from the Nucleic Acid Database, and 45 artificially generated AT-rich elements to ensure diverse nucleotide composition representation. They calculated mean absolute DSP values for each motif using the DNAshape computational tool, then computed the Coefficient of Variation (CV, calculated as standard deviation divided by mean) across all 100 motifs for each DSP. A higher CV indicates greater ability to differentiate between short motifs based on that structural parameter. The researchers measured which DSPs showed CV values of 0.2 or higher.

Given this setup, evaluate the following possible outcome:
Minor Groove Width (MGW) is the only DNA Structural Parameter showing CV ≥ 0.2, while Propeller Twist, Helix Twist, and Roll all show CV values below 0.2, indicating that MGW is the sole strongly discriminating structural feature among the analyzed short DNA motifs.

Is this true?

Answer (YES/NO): NO